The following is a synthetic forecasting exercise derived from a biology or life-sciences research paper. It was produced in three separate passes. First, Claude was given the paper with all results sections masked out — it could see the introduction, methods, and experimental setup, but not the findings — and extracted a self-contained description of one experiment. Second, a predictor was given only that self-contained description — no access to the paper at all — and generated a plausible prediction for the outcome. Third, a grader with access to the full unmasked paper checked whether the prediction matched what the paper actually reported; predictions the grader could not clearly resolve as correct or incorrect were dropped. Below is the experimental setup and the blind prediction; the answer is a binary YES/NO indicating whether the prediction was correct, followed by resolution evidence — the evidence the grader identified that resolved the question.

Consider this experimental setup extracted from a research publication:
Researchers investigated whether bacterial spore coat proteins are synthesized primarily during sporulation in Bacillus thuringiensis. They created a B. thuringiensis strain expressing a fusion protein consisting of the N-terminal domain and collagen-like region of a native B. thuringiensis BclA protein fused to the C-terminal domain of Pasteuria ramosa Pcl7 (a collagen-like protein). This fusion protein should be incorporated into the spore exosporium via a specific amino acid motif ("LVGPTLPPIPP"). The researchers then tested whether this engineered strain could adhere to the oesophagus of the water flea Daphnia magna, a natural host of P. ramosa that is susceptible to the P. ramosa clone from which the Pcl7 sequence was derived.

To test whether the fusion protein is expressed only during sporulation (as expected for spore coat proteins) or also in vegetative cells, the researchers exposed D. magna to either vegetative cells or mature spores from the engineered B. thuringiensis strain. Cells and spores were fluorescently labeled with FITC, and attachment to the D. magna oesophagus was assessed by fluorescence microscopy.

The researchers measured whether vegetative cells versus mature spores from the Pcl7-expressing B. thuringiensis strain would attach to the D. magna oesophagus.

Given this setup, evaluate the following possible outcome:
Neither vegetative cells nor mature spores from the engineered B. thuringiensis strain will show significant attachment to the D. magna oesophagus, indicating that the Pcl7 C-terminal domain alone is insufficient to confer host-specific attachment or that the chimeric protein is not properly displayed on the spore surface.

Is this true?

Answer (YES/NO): NO